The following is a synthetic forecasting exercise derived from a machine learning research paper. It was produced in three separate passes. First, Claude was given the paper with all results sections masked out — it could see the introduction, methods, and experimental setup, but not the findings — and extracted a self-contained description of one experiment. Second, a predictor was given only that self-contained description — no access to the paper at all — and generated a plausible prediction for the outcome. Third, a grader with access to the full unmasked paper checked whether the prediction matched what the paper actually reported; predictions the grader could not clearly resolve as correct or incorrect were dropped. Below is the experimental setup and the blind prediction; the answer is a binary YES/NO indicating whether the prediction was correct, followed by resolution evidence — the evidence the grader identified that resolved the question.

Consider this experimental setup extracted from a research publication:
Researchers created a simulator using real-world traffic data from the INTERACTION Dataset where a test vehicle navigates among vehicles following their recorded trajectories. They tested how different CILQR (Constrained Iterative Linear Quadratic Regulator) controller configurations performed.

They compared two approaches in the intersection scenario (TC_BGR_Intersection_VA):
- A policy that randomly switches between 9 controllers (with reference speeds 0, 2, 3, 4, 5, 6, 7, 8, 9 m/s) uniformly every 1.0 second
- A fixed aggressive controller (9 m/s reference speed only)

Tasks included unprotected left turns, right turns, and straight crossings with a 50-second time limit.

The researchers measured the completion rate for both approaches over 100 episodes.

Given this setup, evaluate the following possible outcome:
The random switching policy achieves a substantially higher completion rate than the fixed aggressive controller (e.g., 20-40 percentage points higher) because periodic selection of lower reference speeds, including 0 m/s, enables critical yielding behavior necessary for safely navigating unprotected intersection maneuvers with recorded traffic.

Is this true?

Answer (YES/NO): NO